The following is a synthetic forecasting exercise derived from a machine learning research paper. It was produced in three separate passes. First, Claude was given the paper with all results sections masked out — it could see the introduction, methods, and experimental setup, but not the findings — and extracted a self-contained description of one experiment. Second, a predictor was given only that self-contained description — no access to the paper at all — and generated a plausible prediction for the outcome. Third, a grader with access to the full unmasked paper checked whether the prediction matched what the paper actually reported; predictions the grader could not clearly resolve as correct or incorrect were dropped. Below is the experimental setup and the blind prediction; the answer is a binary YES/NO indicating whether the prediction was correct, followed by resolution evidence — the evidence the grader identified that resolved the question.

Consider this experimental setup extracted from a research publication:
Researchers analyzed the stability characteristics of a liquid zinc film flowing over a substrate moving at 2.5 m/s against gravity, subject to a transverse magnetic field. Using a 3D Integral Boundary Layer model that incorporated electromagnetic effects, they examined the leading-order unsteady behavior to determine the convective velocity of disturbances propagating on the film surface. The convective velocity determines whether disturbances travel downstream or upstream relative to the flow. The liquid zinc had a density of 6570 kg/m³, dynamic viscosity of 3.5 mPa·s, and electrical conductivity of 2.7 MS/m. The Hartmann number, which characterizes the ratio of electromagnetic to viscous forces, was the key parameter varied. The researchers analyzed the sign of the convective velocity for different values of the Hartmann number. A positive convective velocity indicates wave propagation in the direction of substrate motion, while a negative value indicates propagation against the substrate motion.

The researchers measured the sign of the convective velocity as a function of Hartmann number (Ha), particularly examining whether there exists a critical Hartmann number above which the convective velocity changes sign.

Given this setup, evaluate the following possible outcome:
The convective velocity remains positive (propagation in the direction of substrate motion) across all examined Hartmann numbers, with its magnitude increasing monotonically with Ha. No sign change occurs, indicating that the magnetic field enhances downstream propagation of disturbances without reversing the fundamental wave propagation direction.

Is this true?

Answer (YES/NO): NO